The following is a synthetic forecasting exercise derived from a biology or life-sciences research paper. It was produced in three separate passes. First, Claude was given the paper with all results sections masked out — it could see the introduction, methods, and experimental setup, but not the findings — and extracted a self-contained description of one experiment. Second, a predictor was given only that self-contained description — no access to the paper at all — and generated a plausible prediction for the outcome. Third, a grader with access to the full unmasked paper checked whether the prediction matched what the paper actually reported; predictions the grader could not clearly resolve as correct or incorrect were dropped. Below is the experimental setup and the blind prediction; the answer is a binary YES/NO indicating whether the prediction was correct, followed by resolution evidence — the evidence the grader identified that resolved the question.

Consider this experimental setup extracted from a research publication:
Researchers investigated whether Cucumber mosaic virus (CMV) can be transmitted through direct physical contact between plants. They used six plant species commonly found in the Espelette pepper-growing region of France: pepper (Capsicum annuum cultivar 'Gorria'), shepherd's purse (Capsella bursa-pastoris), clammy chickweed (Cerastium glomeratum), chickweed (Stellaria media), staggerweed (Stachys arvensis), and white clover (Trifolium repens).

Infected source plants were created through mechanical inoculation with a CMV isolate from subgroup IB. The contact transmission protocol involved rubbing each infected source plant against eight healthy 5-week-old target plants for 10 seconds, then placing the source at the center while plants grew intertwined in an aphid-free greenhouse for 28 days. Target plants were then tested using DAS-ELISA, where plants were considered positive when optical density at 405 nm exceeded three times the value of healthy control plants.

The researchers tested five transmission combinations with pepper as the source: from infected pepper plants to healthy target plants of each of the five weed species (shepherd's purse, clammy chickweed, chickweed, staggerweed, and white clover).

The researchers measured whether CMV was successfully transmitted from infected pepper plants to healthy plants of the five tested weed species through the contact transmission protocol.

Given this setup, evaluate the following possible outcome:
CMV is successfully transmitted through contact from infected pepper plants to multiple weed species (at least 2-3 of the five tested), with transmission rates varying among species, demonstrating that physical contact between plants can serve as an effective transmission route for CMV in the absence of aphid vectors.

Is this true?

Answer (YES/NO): YES